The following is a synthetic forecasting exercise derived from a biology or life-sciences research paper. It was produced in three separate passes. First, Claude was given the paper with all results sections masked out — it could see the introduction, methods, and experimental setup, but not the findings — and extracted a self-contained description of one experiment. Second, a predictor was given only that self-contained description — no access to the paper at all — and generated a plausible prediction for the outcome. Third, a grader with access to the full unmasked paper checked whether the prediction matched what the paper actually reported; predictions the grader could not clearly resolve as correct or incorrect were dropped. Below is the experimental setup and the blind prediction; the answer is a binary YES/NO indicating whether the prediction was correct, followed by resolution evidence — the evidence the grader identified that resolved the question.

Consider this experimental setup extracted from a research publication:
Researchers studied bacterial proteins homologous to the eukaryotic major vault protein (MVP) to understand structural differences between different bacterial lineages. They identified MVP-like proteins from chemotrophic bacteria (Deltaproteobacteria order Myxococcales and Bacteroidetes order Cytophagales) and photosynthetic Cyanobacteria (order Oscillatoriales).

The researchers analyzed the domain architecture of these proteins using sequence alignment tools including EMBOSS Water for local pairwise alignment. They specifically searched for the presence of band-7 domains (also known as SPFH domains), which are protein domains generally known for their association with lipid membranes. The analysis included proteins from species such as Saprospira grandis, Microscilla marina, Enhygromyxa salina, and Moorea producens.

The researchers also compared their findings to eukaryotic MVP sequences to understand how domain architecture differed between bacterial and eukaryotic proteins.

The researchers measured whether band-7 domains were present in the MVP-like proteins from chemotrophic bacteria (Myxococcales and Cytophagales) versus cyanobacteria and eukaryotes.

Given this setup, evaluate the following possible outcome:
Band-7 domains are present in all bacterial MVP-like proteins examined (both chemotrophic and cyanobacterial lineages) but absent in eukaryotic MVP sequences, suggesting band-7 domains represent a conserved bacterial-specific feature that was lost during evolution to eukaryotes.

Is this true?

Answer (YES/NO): NO